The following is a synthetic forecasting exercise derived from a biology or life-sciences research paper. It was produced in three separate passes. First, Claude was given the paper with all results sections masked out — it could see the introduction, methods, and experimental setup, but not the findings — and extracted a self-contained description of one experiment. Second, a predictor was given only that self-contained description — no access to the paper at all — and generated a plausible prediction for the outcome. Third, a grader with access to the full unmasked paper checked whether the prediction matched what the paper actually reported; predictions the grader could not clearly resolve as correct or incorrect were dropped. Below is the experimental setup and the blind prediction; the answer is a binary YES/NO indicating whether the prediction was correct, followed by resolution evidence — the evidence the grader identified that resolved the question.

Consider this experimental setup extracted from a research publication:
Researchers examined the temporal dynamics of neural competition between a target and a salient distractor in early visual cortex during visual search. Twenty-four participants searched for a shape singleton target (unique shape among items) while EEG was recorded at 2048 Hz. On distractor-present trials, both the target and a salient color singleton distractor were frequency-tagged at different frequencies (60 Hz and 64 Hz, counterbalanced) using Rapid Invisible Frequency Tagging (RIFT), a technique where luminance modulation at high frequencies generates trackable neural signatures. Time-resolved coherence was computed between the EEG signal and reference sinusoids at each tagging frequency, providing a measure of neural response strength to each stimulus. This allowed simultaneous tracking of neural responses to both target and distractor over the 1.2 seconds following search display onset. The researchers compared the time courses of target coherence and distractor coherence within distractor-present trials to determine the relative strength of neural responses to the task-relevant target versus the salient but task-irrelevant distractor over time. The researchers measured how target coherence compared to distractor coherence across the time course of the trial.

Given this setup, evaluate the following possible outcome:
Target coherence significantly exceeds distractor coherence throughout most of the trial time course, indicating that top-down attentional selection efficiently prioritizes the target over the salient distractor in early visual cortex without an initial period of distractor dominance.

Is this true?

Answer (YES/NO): NO